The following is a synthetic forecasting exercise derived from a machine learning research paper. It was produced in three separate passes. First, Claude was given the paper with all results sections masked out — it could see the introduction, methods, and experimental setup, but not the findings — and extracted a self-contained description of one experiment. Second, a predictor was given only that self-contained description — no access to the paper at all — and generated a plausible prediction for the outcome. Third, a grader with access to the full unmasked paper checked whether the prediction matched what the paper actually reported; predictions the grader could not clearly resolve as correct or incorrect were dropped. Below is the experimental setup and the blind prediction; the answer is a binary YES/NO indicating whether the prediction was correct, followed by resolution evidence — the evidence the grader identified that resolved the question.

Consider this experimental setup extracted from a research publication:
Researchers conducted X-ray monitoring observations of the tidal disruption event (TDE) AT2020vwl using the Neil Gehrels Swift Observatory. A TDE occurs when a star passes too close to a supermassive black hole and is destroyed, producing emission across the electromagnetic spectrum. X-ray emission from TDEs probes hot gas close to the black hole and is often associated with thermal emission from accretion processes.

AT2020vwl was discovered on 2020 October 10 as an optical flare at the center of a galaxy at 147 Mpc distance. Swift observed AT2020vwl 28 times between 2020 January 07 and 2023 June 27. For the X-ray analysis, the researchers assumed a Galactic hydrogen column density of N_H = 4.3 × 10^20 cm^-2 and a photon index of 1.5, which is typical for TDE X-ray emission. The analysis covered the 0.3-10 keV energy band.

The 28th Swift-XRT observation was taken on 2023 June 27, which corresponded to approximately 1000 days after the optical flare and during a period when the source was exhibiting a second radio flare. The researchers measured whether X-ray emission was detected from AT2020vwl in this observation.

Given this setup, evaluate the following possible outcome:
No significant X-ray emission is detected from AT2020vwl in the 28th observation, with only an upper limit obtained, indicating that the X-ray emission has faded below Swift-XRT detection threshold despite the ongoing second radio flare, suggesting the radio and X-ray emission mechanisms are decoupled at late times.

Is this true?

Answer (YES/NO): YES